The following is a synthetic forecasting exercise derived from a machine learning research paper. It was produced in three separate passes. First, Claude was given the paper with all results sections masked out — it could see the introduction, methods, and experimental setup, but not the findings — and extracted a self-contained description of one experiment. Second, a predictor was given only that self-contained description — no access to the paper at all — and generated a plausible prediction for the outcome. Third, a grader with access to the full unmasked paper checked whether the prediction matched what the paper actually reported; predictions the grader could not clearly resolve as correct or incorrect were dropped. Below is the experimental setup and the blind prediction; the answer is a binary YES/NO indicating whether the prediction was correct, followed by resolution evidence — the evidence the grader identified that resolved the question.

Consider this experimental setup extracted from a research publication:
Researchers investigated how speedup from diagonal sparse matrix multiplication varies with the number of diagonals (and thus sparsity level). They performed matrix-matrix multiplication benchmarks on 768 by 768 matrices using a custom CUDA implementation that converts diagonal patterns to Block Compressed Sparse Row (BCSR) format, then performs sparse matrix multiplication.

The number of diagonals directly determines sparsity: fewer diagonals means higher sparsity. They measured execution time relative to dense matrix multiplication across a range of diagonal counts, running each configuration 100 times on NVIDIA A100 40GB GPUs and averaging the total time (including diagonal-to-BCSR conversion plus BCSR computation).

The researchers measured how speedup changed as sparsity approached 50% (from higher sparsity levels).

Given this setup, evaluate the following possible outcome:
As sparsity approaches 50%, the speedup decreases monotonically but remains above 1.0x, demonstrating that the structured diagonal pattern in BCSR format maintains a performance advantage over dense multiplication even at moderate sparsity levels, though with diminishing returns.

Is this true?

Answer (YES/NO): YES